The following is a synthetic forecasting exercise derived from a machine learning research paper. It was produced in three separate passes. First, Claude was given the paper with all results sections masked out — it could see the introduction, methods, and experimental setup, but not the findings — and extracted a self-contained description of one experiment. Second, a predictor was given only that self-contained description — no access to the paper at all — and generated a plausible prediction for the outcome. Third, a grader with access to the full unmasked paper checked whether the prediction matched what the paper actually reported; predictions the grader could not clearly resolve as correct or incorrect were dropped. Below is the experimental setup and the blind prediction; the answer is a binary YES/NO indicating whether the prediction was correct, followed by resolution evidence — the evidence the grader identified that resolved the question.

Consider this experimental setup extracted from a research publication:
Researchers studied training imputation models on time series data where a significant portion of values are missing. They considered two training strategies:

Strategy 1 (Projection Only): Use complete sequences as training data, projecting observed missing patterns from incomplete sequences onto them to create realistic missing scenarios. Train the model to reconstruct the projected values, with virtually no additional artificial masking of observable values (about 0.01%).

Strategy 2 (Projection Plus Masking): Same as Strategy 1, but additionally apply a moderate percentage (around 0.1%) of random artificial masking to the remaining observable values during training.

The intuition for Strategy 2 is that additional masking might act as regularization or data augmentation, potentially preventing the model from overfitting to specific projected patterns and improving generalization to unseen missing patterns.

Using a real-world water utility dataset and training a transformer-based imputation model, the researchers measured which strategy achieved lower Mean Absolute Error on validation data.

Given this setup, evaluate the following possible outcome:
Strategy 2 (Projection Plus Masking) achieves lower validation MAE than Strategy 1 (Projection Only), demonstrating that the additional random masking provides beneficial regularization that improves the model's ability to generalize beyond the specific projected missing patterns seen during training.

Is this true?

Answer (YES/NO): YES